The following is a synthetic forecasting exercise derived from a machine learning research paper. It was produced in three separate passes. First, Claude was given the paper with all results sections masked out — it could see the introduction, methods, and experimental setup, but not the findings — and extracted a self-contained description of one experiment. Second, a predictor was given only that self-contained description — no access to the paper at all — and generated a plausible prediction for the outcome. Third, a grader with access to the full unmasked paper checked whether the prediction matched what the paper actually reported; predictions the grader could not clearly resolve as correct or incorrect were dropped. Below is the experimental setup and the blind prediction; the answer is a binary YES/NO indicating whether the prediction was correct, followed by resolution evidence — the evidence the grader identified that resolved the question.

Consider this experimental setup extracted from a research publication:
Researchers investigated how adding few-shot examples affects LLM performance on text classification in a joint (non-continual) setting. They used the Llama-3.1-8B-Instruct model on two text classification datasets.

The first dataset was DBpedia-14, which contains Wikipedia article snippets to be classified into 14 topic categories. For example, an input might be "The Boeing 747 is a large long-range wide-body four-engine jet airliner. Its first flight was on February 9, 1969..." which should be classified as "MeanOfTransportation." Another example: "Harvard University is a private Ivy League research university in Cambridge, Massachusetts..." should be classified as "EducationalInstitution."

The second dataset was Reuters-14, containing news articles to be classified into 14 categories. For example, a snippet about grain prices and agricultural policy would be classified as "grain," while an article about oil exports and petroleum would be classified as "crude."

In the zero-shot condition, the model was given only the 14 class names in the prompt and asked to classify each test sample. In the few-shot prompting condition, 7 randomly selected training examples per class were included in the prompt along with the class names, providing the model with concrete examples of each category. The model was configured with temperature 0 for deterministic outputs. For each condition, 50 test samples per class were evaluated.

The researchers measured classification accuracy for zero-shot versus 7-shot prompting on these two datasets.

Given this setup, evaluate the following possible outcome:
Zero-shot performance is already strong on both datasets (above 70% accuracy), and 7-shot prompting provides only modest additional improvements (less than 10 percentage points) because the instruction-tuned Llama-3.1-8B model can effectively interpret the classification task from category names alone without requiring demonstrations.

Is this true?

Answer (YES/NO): NO